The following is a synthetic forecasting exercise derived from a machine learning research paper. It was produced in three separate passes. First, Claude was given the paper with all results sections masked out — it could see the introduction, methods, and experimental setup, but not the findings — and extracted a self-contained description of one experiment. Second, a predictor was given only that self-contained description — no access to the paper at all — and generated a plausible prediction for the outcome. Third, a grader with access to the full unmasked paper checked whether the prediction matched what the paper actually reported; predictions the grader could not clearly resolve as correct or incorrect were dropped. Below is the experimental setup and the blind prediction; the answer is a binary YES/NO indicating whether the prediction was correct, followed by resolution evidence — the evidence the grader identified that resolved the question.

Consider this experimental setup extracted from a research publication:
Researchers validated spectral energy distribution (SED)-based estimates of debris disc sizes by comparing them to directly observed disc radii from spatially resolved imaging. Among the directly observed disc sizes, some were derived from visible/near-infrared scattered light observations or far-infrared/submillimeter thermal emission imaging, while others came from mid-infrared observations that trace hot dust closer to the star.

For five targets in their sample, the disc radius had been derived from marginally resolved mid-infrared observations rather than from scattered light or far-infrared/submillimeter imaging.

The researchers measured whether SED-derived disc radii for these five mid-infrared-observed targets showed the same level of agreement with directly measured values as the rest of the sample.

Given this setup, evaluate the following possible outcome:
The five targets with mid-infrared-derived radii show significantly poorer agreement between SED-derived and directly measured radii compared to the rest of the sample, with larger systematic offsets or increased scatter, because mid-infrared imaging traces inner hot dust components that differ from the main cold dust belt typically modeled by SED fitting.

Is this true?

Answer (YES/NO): YES